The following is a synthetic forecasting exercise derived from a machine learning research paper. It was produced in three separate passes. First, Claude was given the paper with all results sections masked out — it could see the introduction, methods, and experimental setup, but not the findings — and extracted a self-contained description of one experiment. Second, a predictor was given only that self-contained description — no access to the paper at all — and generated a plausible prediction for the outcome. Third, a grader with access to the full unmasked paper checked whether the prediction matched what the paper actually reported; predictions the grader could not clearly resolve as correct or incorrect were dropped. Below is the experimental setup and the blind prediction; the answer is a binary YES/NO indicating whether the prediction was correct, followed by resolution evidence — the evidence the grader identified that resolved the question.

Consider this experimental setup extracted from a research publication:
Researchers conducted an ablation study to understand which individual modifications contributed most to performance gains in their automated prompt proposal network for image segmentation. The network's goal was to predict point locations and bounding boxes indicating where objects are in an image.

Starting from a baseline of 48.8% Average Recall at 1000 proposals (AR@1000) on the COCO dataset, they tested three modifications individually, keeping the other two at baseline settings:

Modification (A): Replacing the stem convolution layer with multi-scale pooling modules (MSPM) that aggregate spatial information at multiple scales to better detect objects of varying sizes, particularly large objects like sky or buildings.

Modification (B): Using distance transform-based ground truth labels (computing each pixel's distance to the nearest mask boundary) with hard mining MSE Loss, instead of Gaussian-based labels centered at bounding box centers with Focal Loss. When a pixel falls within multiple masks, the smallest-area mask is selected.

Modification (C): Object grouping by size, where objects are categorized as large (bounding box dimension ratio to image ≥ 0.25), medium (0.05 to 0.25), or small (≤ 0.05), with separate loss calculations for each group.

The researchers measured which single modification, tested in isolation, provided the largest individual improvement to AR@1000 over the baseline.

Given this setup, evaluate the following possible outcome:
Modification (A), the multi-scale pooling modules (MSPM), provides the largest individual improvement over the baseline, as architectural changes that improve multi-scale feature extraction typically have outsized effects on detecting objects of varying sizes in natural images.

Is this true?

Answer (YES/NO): NO